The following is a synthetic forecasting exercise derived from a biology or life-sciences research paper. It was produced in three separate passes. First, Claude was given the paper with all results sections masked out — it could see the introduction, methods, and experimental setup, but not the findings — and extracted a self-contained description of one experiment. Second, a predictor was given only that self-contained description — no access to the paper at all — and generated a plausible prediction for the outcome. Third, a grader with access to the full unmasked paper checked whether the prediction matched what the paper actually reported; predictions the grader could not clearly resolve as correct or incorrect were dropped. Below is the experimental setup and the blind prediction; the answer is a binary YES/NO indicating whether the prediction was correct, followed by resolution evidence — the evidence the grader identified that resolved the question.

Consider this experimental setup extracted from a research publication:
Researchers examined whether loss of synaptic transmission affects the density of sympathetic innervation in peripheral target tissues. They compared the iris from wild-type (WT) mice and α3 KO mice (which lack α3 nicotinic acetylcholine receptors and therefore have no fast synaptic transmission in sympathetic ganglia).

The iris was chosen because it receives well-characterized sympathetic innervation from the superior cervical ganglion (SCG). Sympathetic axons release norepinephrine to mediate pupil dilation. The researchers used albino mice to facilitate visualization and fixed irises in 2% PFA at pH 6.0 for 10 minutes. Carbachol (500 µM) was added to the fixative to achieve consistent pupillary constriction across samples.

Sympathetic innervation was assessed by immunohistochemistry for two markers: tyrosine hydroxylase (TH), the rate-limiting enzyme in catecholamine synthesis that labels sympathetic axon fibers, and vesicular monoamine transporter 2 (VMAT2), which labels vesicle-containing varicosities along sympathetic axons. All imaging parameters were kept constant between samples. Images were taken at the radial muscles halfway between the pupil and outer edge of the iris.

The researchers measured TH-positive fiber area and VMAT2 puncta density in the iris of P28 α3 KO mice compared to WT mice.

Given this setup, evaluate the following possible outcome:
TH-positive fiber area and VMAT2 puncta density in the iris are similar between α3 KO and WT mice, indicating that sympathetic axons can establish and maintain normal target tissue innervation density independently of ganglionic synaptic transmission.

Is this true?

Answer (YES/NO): NO